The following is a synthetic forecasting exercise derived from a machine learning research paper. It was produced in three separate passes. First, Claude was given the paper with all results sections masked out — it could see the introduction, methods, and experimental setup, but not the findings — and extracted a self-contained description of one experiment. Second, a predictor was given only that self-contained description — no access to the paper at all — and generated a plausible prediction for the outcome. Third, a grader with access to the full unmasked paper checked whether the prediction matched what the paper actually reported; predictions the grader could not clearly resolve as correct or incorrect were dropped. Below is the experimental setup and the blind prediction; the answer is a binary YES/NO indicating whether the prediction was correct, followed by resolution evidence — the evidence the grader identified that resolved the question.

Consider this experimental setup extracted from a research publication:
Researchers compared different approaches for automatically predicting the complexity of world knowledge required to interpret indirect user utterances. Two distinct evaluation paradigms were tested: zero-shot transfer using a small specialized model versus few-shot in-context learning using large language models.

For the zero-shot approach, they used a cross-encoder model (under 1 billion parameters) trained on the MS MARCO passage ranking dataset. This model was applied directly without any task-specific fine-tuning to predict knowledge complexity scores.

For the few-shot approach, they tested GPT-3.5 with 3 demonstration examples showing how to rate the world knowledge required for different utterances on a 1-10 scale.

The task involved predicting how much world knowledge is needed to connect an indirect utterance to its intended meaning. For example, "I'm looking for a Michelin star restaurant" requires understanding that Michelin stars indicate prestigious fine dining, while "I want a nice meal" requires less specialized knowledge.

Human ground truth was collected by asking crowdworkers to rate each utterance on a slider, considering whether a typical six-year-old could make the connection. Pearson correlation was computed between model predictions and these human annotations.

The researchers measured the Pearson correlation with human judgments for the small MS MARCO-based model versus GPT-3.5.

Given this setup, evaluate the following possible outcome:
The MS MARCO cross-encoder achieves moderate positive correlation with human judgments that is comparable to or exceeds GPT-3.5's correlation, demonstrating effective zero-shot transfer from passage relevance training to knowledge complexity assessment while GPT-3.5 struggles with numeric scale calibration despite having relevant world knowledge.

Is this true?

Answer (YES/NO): YES